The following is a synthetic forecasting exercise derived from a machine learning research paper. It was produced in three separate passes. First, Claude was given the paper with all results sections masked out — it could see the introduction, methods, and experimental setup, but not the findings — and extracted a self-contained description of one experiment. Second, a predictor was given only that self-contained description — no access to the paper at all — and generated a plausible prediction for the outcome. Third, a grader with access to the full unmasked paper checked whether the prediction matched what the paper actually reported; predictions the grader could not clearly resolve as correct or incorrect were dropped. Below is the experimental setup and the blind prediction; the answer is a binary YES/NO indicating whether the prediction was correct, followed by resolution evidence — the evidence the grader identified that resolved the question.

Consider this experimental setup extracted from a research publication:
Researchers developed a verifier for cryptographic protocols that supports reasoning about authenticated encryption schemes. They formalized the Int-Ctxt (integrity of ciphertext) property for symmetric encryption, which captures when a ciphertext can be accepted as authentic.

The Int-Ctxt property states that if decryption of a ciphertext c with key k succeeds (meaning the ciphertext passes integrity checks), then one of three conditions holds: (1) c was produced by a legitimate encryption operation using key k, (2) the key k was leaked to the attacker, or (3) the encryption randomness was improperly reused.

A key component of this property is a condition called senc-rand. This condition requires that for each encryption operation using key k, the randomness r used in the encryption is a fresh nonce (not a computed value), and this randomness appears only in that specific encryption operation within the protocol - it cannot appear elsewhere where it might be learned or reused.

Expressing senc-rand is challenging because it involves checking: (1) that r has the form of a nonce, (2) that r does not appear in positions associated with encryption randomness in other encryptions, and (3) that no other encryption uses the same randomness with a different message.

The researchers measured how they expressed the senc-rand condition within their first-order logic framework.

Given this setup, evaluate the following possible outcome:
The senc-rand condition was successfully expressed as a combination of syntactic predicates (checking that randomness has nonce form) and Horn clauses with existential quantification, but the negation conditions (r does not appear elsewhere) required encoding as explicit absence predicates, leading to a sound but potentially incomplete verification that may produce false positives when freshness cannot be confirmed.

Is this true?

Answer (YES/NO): NO